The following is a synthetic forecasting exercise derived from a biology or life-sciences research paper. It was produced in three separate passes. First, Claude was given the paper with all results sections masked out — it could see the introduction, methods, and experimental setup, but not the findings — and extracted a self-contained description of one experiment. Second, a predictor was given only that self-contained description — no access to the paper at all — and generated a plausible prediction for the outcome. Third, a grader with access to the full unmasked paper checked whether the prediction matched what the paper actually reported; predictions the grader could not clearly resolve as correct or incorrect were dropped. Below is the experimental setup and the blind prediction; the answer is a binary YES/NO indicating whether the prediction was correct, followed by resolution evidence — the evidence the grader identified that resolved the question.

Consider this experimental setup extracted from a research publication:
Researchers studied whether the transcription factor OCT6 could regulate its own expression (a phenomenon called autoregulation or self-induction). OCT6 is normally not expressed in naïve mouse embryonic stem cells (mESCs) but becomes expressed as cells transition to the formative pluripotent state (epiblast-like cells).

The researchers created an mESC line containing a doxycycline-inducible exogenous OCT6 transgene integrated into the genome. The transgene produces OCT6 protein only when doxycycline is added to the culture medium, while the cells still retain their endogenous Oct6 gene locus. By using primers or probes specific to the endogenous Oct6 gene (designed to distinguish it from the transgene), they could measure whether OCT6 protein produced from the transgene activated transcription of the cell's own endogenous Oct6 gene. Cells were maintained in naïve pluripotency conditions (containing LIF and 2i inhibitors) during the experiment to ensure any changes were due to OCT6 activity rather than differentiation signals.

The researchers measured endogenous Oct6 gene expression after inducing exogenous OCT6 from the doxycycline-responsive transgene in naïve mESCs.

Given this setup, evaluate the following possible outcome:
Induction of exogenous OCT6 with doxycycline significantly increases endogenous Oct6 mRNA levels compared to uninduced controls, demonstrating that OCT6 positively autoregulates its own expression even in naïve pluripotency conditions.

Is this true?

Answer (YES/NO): YES